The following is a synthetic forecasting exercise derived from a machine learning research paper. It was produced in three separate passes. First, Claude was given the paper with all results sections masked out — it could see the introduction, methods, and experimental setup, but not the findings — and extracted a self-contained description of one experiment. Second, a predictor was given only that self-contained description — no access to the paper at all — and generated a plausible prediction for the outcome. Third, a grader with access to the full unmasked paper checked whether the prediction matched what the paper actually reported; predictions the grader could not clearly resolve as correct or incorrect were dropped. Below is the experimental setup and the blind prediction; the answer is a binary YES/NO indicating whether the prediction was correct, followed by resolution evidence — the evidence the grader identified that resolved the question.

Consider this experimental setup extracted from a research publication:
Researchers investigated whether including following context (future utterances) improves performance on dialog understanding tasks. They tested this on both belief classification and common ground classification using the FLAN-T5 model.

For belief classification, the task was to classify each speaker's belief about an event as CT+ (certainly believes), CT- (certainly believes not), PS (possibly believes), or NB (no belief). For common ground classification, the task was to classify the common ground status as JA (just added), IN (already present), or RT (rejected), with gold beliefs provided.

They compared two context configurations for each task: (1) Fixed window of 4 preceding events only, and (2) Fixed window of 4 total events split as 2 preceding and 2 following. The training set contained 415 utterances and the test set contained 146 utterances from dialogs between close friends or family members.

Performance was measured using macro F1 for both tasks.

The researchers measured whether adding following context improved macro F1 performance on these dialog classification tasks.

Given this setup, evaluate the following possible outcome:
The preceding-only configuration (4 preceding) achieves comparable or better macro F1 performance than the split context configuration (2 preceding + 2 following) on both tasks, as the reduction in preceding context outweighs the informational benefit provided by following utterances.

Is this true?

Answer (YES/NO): NO